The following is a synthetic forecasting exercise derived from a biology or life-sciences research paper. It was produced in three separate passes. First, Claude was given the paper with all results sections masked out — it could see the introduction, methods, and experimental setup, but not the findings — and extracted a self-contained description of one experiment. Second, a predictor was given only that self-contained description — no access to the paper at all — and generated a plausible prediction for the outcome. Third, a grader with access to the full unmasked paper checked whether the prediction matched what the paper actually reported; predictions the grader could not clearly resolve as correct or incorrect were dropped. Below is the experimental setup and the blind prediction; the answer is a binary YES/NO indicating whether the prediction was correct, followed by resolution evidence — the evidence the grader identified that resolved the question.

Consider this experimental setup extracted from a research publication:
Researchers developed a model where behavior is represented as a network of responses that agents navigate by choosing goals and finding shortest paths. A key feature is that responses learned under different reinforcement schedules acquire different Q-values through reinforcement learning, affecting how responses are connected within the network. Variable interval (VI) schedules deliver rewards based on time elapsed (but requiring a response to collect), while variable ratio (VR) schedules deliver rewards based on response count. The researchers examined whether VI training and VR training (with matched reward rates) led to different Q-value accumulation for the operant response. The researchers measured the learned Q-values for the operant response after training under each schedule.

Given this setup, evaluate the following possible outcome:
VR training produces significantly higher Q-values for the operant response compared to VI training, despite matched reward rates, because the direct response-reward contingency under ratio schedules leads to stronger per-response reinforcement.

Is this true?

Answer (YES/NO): NO